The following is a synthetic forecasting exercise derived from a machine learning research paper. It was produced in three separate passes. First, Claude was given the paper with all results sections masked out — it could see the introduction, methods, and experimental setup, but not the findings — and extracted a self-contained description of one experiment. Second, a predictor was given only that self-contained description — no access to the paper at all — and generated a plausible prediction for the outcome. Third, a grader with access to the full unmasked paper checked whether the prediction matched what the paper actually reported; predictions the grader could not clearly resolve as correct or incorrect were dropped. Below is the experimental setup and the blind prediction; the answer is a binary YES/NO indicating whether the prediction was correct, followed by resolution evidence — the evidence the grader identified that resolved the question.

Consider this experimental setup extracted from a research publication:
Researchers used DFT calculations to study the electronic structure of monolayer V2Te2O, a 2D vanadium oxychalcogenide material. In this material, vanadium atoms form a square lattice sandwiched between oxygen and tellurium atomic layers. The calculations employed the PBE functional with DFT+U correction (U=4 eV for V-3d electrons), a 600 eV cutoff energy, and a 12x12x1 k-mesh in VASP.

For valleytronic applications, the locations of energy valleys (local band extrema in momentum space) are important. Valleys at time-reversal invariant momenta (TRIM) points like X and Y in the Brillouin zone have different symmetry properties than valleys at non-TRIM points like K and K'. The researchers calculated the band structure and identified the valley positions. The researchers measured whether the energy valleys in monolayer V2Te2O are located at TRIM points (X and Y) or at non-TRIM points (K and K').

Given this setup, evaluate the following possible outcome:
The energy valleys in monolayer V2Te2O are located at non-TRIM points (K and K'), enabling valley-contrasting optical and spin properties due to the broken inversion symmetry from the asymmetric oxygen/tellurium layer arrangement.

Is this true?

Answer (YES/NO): NO